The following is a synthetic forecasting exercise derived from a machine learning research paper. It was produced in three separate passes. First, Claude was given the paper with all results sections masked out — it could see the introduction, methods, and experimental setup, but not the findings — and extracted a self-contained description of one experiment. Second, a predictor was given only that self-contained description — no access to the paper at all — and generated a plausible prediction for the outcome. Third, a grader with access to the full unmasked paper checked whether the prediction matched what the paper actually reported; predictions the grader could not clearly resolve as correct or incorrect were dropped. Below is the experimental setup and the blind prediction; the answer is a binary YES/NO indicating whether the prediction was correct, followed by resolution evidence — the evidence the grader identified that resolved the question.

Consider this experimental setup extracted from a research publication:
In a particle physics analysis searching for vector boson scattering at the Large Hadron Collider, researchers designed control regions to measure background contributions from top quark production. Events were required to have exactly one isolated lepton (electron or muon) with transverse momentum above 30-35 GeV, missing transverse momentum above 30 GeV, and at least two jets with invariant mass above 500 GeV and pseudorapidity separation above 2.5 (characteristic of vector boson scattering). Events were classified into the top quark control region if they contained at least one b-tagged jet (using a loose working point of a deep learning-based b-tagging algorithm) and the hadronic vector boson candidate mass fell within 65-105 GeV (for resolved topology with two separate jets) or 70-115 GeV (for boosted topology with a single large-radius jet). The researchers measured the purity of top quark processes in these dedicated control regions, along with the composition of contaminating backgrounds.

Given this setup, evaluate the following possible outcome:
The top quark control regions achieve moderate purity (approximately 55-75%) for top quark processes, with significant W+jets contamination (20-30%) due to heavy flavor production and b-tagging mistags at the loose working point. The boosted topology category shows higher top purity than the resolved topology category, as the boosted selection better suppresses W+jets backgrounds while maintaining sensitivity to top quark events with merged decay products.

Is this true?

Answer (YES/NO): NO